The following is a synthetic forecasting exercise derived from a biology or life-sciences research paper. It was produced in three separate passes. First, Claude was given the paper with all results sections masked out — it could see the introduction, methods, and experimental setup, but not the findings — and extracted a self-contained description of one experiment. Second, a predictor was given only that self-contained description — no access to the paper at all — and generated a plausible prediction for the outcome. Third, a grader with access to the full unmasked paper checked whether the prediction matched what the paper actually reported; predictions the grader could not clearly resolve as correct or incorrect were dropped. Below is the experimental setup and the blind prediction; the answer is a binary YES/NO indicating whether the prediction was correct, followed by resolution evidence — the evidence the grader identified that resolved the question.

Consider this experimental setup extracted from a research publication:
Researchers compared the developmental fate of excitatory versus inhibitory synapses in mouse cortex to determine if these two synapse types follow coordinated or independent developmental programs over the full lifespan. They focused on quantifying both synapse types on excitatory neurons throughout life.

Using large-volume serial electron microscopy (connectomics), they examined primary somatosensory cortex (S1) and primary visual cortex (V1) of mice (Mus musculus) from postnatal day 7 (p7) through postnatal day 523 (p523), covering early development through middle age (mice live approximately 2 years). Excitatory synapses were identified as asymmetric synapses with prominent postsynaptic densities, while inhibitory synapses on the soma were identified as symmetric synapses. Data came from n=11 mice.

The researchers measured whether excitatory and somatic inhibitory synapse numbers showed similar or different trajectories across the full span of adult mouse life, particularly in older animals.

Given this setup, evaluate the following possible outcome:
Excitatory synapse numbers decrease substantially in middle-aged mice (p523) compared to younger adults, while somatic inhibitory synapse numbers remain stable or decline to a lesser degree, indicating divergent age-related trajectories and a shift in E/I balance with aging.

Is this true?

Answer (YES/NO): YES